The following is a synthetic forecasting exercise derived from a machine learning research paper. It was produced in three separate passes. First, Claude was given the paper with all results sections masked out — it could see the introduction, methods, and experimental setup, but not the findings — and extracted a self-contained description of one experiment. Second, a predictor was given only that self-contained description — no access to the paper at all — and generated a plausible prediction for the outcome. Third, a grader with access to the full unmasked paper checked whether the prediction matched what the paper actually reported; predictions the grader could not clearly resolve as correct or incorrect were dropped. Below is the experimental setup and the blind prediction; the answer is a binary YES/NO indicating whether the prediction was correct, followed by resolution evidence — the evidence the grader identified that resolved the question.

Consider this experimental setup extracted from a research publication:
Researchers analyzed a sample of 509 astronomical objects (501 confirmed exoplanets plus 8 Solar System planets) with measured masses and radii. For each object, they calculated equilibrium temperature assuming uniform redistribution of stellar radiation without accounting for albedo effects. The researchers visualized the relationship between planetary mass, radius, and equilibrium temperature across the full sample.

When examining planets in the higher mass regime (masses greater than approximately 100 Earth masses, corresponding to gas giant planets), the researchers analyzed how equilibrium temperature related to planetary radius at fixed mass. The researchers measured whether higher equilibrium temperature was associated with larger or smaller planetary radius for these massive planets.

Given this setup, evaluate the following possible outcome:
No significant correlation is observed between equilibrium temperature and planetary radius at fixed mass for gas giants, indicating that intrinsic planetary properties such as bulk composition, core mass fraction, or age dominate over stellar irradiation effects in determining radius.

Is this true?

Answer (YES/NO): NO